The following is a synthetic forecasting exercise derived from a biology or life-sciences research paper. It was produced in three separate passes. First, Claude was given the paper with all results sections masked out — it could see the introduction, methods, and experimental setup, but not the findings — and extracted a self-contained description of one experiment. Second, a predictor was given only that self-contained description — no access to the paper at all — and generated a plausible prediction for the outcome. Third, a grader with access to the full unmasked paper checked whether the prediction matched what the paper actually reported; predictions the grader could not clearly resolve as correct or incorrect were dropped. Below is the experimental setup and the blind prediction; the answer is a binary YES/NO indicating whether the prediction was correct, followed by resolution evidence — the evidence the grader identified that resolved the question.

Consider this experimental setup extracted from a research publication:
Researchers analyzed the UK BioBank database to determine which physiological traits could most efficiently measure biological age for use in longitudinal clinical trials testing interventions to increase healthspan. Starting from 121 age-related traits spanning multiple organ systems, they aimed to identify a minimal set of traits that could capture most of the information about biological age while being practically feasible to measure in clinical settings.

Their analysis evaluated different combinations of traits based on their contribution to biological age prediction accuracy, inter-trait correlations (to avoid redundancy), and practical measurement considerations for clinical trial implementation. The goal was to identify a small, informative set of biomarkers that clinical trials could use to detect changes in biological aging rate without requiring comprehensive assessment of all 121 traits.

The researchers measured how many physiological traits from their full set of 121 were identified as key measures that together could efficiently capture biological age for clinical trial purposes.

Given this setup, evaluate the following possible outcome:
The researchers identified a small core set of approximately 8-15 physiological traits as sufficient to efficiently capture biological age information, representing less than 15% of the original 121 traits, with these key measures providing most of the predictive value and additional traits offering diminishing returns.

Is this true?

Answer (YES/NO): YES